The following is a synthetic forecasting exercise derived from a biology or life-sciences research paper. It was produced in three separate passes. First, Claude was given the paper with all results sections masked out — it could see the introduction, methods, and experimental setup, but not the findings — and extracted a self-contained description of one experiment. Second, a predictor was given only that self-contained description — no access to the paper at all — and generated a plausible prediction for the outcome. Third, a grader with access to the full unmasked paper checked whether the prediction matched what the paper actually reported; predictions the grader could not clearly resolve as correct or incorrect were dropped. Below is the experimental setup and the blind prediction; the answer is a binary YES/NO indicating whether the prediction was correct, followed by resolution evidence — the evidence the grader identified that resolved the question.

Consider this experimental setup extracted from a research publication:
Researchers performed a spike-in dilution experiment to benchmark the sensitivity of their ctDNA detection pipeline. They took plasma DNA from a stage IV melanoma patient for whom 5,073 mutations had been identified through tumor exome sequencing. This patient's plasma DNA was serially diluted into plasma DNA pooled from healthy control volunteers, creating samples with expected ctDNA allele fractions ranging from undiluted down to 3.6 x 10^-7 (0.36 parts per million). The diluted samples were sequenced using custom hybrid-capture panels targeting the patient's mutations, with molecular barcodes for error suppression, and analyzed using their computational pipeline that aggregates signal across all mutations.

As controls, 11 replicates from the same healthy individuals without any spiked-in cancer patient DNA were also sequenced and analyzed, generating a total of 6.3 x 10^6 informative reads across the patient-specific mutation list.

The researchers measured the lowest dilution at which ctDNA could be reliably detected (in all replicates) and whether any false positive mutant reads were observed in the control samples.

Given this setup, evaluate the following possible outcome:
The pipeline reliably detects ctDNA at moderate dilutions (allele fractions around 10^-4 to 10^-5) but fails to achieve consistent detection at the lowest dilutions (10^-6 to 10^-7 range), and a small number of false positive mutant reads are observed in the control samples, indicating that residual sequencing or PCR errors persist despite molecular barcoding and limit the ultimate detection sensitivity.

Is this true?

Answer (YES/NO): NO